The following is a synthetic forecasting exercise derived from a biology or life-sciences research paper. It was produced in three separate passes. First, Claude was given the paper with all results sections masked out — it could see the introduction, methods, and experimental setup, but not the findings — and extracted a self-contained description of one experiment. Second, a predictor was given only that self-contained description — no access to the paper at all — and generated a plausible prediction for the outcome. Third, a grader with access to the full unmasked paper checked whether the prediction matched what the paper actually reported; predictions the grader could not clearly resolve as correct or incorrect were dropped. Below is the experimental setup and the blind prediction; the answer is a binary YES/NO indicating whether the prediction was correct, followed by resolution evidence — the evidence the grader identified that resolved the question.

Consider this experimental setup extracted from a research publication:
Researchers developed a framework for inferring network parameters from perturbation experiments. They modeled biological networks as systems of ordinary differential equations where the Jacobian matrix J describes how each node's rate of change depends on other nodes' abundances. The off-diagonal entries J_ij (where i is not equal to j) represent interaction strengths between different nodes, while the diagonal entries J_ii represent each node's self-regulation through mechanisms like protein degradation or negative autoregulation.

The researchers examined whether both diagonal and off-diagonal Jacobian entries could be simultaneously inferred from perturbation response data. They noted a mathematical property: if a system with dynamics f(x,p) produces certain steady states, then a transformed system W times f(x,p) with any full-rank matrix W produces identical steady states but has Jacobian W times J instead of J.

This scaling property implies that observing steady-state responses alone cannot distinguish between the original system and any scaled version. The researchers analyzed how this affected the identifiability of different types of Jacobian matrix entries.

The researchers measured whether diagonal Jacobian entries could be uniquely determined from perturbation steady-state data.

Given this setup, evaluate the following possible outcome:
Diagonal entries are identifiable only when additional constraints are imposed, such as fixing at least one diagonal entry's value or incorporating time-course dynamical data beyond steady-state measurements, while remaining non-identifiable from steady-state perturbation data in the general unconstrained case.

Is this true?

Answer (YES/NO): NO